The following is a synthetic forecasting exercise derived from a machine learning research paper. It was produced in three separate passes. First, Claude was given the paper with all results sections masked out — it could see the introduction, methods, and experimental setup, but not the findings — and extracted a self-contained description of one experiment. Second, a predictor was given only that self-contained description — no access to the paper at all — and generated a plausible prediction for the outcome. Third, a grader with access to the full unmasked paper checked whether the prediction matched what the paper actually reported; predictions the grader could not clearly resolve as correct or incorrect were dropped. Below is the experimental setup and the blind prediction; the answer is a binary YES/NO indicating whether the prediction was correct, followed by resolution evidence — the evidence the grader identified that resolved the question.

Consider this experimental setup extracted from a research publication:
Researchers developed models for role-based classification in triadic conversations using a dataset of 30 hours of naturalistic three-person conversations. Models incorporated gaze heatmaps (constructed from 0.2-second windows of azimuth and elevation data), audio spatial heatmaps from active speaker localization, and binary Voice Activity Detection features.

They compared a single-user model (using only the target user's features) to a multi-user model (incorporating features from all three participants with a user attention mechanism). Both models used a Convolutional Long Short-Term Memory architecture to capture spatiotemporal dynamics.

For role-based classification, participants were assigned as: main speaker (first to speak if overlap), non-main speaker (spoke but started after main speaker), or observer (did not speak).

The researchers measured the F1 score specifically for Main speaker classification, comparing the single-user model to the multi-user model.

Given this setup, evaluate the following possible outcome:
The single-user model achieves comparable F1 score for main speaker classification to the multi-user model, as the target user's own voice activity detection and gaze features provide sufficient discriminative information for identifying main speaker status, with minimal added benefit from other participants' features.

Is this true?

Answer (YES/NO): NO